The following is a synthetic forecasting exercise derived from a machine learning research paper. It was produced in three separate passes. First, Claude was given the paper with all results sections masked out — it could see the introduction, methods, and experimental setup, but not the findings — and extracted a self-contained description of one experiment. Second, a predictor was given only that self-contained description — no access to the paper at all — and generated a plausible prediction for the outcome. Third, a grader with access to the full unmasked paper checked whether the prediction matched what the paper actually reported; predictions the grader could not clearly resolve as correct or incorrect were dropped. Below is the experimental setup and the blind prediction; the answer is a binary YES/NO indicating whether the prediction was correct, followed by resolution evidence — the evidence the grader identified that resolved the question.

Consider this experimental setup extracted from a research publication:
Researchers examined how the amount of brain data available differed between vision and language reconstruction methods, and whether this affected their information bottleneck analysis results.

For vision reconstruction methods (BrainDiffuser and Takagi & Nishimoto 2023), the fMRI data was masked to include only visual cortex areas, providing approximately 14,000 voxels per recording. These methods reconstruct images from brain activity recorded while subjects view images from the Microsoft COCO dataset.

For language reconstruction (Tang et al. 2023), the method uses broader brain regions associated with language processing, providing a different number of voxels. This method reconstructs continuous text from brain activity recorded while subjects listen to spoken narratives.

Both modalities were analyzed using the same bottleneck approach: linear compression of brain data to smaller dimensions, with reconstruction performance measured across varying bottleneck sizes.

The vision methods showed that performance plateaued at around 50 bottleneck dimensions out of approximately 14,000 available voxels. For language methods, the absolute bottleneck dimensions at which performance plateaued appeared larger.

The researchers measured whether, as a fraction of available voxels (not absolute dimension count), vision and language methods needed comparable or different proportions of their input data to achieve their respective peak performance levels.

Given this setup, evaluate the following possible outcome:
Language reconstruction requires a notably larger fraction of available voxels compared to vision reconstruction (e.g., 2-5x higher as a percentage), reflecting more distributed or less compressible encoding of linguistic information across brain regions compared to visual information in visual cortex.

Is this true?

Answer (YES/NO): NO